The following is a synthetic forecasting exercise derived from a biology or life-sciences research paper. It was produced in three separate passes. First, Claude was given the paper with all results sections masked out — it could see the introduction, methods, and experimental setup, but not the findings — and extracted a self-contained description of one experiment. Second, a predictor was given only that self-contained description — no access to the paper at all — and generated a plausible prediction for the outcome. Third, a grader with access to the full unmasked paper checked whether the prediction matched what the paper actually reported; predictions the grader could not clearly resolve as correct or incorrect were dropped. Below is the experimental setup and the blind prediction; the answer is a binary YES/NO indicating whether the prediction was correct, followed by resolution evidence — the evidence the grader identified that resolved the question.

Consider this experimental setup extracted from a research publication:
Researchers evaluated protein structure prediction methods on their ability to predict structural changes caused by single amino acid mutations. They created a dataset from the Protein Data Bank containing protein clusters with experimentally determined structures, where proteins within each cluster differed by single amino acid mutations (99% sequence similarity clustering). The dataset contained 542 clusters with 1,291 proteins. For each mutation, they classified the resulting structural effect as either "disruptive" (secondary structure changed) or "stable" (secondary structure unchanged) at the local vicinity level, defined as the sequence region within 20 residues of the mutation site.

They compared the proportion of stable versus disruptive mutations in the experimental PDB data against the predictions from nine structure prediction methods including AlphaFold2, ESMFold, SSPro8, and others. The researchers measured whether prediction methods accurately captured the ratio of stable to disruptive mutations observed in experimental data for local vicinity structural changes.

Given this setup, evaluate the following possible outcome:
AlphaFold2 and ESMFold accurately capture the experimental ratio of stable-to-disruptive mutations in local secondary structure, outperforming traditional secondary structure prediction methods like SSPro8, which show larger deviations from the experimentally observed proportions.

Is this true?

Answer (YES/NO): NO